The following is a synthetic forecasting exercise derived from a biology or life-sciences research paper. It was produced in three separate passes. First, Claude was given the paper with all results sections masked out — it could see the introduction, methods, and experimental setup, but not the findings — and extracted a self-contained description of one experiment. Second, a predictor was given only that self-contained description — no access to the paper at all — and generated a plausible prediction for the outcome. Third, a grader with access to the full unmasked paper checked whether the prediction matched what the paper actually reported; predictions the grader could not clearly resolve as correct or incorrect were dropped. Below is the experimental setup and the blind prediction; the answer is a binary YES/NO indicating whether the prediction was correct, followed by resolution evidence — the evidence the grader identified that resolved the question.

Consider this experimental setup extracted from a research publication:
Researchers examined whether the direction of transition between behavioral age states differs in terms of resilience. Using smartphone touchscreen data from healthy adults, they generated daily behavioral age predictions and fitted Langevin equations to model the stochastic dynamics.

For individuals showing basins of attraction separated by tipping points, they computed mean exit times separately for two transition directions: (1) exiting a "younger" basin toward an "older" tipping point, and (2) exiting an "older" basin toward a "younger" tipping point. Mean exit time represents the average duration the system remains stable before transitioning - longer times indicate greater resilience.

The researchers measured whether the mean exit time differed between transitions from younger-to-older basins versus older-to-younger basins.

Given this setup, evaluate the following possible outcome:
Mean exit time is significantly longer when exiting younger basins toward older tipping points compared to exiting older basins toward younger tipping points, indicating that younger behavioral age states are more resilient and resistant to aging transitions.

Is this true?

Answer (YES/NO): NO